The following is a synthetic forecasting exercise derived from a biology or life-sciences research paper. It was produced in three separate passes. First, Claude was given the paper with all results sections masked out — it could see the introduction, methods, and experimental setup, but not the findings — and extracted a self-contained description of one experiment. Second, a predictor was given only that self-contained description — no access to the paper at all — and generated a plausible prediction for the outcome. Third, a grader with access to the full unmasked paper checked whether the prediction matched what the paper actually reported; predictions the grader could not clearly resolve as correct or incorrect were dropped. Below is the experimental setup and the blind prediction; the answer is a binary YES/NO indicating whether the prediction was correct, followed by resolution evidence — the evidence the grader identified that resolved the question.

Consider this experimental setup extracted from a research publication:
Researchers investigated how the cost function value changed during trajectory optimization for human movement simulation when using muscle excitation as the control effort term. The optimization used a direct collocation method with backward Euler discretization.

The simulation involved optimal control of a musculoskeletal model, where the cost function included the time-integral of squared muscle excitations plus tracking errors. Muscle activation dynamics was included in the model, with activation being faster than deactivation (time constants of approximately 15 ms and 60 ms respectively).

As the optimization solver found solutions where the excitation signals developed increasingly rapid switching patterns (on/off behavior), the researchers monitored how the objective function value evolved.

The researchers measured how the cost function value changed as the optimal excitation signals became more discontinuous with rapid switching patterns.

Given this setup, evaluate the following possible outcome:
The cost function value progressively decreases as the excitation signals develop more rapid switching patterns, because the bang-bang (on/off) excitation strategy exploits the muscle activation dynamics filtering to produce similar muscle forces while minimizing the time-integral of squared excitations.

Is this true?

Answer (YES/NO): YES